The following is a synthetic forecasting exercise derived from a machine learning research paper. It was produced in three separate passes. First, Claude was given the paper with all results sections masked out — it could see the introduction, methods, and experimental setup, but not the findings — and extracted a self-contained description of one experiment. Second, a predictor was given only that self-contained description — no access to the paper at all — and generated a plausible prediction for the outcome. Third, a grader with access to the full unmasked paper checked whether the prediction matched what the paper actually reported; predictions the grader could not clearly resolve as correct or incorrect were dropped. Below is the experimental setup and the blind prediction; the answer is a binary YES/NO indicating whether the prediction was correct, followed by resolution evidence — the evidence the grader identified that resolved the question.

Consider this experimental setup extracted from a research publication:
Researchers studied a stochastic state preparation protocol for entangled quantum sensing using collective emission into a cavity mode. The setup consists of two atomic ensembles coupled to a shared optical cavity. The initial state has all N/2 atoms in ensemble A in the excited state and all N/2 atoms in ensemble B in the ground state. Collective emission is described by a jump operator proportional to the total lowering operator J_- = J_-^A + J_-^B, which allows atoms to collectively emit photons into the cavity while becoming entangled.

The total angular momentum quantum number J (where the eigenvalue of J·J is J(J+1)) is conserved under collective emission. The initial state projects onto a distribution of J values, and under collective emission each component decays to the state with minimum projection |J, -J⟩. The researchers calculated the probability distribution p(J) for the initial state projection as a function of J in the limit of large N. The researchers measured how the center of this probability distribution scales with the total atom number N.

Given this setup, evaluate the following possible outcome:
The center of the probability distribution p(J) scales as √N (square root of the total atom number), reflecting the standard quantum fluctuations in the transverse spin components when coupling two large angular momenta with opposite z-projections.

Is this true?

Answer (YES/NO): YES